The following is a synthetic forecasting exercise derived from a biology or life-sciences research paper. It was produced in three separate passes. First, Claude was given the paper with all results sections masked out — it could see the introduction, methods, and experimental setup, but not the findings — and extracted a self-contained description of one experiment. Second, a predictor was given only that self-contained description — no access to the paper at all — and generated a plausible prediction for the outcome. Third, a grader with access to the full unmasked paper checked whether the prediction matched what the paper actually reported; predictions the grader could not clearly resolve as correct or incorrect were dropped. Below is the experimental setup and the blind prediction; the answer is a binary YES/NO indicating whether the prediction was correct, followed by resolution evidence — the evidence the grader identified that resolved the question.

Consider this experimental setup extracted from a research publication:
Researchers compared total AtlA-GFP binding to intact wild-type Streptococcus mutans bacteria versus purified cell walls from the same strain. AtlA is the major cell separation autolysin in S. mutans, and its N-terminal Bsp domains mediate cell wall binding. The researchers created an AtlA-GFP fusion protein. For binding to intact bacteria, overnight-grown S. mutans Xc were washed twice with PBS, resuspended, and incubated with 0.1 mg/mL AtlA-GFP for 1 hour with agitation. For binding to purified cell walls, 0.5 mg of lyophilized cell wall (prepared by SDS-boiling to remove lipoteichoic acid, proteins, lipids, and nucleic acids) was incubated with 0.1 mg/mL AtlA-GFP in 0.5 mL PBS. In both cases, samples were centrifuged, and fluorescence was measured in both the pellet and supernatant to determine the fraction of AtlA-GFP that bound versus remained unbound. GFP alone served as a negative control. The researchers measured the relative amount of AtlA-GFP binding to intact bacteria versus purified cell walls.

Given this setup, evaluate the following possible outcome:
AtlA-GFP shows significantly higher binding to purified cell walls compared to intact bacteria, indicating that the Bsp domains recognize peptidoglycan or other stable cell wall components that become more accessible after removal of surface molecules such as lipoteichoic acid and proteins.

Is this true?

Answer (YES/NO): NO